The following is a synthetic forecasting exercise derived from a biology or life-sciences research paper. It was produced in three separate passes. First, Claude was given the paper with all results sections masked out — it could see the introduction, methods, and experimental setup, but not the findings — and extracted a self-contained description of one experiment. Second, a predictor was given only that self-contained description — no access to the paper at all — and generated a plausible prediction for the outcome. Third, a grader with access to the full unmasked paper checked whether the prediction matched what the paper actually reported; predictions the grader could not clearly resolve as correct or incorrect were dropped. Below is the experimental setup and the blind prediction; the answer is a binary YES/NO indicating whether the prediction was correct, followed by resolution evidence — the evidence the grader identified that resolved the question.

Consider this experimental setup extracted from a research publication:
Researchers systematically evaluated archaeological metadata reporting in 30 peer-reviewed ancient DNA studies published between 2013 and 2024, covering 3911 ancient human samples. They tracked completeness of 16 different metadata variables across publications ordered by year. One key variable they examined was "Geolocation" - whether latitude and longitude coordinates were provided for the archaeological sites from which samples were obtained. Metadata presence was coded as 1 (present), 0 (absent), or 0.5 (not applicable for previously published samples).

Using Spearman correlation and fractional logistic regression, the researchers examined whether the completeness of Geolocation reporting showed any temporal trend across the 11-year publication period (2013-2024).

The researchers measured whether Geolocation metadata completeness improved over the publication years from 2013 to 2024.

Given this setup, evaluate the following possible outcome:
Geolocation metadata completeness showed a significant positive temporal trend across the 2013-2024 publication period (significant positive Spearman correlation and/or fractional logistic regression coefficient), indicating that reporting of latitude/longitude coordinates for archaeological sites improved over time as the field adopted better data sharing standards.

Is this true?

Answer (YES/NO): YES